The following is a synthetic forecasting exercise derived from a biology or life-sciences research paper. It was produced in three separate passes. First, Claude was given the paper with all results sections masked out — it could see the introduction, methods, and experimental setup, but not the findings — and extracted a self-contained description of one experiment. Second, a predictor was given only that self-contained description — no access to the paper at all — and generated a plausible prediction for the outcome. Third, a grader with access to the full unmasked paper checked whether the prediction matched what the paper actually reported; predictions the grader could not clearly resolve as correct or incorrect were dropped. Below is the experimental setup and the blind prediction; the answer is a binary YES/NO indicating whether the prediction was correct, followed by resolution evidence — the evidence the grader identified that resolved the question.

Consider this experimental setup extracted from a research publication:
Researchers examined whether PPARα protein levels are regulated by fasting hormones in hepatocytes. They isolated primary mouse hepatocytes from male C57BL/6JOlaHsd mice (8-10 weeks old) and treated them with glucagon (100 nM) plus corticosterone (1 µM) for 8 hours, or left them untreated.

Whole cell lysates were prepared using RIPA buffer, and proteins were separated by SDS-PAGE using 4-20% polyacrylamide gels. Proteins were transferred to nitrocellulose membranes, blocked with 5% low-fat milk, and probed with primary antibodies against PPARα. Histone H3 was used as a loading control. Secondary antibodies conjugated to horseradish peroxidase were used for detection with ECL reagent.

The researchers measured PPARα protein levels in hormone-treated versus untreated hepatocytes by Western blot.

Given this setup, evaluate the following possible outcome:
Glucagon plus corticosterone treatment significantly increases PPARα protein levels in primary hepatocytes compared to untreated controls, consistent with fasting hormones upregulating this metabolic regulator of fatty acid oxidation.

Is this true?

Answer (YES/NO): YES